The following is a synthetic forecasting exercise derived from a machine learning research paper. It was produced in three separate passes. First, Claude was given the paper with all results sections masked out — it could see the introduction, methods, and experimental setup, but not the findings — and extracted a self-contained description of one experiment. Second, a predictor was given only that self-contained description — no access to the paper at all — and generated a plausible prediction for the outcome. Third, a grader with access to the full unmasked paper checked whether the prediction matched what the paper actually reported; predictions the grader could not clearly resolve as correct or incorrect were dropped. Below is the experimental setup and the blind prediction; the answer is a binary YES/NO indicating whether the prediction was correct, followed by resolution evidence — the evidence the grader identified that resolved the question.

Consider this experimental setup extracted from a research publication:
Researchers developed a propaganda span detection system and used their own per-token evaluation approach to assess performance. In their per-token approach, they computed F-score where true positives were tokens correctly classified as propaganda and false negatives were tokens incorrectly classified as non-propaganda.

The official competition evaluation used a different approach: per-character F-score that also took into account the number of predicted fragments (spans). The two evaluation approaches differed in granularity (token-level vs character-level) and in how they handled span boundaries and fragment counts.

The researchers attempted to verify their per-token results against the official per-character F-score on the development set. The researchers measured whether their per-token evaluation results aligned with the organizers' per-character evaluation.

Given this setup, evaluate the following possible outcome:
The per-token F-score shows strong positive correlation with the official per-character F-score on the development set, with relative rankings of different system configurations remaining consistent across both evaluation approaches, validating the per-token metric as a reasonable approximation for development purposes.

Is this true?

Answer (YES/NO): NO